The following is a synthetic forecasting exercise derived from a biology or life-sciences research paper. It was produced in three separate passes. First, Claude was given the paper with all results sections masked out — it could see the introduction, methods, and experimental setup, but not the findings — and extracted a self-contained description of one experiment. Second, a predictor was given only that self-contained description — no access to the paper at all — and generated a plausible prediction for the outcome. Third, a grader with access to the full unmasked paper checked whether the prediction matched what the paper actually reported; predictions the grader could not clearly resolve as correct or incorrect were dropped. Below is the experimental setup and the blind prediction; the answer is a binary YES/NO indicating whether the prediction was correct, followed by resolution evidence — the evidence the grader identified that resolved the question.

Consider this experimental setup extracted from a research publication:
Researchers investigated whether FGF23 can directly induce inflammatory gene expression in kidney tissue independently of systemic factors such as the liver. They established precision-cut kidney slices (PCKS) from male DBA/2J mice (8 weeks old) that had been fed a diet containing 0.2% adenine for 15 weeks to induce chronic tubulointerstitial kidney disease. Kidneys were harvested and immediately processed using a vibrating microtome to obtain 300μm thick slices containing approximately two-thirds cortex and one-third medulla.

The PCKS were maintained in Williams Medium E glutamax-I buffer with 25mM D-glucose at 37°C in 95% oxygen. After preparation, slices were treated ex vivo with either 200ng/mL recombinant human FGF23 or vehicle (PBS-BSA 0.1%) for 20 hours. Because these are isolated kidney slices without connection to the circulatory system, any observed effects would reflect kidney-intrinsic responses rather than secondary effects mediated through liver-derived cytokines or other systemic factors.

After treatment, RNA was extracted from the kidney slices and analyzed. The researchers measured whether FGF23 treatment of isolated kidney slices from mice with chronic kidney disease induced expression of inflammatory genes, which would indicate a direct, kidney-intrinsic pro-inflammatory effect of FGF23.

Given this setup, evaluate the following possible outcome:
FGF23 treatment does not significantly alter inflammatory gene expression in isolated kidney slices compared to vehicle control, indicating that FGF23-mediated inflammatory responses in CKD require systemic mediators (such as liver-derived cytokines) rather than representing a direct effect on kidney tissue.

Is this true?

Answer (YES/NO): NO